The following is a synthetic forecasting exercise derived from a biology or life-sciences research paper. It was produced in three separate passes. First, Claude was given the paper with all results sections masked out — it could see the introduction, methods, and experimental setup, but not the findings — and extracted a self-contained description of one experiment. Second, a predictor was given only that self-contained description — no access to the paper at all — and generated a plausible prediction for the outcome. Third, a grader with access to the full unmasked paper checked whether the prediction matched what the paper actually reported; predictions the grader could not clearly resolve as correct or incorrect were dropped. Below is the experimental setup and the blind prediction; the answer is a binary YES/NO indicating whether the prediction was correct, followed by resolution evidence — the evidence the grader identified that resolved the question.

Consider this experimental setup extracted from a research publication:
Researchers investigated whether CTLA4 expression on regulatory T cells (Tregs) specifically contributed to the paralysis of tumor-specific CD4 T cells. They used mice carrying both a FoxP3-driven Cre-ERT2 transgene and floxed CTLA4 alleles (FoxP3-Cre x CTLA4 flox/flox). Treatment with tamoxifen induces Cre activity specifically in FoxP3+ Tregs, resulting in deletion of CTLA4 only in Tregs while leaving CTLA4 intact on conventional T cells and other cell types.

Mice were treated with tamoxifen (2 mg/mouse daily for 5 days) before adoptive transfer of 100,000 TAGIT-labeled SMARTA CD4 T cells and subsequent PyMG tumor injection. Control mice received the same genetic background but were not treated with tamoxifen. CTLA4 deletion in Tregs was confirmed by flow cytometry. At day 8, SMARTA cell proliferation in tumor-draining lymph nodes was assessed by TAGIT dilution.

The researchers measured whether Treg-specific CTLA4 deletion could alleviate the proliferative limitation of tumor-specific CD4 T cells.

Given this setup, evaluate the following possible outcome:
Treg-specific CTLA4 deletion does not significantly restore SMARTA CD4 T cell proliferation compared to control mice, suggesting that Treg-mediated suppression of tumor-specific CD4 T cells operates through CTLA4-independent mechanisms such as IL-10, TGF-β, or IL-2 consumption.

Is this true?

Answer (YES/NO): NO